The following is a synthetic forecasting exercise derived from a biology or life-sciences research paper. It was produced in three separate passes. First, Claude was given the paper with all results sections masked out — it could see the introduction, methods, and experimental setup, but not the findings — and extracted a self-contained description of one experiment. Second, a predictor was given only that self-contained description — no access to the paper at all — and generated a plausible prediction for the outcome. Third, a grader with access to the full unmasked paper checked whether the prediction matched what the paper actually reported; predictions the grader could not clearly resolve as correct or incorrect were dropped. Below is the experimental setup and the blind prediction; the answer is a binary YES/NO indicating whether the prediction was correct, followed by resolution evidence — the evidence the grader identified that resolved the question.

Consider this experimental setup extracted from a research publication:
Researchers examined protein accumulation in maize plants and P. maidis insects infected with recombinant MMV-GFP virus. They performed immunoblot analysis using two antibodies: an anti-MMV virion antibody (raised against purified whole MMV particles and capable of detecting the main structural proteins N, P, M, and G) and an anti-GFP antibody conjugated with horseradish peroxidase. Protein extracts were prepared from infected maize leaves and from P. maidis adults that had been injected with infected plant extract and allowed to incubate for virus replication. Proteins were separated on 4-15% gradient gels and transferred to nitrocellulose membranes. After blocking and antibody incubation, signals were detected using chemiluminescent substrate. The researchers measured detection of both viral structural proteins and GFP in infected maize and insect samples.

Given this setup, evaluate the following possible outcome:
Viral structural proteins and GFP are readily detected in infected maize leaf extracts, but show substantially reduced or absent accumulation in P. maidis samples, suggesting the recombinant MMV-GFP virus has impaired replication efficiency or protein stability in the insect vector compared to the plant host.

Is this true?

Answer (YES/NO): NO